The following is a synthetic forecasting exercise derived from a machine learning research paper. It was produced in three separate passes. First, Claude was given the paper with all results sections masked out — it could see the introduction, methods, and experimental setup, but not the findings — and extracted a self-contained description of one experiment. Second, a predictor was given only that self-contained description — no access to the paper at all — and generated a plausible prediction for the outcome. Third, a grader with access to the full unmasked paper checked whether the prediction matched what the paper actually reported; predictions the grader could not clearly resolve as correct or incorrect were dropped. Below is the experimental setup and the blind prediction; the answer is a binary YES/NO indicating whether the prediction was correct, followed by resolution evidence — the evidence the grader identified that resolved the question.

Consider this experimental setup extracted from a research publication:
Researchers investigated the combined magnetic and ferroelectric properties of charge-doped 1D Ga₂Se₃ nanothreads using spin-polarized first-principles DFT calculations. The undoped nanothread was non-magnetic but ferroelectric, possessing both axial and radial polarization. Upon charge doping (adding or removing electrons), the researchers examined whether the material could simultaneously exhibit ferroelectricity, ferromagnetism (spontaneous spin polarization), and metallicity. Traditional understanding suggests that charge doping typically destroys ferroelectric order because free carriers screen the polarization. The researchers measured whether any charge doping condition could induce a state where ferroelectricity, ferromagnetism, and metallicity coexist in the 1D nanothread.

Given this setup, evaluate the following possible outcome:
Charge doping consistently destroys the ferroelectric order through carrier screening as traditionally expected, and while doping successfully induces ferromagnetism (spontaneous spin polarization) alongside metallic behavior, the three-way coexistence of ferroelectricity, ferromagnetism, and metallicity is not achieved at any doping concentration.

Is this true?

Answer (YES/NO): NO